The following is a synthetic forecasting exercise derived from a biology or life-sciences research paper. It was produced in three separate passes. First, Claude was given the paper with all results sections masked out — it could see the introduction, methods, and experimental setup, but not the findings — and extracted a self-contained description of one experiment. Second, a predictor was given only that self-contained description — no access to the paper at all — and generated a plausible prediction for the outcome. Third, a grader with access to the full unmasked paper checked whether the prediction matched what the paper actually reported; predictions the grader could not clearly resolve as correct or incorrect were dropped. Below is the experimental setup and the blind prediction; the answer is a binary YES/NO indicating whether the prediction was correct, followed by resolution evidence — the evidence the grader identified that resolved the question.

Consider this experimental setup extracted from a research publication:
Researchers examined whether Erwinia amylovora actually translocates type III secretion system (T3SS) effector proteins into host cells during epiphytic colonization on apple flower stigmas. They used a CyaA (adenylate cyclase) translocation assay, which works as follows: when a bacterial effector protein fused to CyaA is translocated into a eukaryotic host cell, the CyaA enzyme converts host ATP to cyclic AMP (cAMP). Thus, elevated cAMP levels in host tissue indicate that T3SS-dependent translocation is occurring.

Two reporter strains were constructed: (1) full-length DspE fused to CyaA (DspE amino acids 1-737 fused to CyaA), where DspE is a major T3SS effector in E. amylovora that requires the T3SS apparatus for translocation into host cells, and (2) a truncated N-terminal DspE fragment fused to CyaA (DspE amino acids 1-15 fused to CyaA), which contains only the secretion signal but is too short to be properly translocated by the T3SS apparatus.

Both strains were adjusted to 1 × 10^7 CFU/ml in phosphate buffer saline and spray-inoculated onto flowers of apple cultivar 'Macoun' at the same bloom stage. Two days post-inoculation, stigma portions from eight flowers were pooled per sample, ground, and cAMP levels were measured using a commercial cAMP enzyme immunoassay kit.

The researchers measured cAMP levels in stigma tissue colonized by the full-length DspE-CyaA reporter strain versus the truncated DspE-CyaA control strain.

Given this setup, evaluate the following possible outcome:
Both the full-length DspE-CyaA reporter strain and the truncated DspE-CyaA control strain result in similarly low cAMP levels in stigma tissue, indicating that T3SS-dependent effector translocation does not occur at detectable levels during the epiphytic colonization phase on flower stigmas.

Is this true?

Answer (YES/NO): NO